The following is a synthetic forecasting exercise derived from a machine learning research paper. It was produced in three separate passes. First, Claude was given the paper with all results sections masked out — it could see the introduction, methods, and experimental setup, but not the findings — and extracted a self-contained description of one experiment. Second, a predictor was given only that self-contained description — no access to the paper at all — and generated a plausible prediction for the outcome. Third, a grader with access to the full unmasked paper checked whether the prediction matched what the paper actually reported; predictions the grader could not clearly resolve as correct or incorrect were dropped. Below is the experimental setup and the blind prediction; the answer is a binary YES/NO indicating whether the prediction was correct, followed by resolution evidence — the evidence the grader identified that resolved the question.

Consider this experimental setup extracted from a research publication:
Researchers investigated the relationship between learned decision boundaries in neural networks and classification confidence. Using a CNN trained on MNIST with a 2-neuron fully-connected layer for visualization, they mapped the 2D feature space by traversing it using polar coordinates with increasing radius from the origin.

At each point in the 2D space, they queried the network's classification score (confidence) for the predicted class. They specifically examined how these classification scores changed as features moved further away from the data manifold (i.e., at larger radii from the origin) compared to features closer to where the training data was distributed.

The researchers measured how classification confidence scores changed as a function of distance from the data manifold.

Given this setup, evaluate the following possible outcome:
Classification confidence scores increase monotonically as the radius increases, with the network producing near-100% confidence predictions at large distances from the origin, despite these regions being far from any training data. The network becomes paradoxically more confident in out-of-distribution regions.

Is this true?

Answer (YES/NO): YES